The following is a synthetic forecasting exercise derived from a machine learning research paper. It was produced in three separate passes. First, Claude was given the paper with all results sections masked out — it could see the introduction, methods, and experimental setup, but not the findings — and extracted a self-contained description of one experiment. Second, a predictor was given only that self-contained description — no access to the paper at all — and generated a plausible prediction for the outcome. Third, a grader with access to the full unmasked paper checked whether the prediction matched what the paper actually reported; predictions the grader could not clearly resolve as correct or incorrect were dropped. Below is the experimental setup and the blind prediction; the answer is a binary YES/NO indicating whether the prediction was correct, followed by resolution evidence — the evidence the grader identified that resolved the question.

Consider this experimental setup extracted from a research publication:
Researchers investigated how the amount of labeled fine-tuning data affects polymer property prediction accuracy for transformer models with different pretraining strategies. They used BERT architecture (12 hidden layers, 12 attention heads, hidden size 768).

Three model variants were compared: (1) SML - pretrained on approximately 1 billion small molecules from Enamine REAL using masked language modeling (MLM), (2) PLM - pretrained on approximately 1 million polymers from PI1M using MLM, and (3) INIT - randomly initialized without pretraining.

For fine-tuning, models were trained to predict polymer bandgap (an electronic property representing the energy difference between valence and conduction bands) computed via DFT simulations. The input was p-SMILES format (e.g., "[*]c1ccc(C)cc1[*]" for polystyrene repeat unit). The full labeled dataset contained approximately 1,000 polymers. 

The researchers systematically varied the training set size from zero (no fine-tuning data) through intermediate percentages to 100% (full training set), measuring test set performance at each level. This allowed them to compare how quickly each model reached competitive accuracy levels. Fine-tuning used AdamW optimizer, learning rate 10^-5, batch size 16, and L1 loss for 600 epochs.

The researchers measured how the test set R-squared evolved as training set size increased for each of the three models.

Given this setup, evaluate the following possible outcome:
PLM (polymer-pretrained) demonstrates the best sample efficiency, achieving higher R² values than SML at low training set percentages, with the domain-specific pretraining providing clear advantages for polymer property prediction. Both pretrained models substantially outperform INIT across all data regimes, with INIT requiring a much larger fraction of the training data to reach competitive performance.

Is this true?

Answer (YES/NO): NO